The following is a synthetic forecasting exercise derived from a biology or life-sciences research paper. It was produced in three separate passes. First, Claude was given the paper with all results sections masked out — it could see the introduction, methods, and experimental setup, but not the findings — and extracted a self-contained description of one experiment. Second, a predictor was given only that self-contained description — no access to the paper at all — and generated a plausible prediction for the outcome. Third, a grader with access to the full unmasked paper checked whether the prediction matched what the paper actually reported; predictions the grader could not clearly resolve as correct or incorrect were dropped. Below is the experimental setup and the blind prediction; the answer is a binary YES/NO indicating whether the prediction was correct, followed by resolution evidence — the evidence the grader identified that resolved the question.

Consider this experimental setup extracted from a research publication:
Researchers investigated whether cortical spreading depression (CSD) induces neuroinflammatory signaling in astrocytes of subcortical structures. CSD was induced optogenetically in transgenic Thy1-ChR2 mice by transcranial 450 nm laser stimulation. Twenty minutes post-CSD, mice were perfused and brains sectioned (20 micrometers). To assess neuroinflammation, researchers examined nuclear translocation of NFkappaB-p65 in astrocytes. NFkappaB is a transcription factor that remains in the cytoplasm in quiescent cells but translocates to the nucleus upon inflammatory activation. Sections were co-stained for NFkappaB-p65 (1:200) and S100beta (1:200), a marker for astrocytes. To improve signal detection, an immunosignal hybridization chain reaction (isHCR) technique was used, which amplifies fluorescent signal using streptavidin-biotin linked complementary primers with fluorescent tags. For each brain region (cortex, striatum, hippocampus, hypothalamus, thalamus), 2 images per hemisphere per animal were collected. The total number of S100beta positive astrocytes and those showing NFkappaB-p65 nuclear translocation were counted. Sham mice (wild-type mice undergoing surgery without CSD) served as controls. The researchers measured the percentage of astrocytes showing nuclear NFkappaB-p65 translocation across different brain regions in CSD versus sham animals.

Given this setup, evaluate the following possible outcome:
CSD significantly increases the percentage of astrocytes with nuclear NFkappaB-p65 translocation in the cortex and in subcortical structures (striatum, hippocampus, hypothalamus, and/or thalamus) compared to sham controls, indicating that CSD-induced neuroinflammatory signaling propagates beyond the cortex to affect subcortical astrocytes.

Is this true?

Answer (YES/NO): YES